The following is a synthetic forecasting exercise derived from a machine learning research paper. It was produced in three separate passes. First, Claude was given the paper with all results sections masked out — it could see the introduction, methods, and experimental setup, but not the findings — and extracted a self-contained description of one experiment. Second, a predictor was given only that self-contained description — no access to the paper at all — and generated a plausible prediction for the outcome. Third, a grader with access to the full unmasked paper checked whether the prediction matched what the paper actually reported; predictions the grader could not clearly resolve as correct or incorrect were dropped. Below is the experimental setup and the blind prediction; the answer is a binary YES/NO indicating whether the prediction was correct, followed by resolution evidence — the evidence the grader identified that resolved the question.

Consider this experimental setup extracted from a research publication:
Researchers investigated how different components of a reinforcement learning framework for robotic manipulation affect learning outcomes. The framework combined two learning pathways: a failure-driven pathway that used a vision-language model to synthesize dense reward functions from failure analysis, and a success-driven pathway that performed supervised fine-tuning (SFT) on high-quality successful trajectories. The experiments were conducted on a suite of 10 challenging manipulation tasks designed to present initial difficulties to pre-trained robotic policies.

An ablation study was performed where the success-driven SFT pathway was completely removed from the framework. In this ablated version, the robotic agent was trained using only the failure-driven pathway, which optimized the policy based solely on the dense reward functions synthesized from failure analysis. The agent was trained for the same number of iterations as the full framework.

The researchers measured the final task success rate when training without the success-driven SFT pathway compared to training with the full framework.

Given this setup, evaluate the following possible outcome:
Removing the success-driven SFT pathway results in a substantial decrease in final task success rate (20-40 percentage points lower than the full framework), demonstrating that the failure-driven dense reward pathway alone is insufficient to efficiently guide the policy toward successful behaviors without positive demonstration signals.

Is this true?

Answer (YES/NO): NO